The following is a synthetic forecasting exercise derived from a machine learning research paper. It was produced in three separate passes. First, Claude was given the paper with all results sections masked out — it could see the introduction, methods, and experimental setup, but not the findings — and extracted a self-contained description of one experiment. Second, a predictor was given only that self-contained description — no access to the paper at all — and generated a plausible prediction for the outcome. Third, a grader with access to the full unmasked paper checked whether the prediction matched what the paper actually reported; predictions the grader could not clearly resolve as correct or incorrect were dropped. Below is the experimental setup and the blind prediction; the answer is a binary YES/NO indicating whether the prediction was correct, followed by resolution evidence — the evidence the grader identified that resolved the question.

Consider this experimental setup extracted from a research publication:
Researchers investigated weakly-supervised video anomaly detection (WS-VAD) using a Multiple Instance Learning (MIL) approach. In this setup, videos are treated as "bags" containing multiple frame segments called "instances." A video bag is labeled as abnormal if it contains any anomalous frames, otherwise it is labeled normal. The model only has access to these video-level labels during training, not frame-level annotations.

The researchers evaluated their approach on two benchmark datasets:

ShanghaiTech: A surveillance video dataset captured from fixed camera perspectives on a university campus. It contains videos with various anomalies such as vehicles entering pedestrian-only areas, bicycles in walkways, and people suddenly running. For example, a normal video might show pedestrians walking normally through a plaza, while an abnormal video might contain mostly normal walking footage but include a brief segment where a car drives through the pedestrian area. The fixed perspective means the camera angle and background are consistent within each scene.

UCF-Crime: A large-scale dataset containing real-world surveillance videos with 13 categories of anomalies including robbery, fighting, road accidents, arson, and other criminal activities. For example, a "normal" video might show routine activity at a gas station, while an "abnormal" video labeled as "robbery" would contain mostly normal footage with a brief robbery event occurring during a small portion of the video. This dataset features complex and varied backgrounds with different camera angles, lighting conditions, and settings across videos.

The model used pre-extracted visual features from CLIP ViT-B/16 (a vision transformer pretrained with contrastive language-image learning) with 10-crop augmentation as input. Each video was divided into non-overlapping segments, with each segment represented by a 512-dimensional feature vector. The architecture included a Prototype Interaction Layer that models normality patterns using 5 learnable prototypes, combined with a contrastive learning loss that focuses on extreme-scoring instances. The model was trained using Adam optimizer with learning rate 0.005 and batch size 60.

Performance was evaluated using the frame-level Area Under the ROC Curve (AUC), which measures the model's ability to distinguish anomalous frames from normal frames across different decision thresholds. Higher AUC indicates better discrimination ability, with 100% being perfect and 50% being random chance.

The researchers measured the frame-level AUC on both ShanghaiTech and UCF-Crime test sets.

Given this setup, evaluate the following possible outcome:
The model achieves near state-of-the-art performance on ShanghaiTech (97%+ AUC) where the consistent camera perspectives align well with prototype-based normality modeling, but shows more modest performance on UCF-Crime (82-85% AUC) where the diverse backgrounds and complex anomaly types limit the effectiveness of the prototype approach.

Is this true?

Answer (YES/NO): NO